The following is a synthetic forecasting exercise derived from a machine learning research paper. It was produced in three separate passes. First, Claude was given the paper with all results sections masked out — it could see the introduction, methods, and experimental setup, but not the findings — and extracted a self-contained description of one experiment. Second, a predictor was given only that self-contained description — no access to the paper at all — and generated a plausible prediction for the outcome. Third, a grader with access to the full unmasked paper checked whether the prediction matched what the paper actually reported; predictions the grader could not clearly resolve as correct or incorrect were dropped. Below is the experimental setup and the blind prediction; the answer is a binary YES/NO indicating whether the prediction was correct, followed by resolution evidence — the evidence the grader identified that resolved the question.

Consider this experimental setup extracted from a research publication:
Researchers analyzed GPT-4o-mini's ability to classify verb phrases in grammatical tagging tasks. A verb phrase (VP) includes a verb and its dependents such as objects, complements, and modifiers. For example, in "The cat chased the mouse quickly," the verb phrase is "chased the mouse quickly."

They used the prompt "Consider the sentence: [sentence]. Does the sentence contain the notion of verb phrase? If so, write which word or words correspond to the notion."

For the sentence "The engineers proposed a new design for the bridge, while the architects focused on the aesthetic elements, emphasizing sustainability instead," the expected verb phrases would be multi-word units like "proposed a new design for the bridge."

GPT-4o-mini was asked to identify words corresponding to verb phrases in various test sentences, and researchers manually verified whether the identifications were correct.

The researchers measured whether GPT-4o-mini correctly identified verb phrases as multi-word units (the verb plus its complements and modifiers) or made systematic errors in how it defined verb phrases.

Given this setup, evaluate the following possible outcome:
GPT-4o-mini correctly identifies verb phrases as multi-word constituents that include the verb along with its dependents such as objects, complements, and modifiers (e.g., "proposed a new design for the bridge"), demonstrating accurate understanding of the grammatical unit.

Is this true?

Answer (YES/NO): NO